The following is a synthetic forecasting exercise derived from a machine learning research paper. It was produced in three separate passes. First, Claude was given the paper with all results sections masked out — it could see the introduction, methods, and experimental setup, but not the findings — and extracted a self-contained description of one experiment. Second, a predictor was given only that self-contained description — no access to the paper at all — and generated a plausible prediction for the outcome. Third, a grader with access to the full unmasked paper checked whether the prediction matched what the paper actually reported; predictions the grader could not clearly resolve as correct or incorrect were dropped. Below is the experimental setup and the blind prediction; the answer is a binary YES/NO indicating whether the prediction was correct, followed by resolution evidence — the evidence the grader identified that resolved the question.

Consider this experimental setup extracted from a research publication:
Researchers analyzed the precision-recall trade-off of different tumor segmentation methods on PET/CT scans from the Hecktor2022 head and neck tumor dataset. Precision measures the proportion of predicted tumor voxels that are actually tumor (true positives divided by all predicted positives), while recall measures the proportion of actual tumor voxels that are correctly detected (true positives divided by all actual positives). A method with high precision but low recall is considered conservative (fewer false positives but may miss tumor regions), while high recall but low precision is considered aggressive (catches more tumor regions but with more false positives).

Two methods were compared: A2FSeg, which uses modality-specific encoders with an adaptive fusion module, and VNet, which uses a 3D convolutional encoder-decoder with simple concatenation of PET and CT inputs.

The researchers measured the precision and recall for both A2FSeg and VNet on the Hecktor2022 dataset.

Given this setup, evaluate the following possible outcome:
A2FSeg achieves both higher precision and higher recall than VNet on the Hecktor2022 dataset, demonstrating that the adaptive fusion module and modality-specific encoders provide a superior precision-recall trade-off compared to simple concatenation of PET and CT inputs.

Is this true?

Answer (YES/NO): NO